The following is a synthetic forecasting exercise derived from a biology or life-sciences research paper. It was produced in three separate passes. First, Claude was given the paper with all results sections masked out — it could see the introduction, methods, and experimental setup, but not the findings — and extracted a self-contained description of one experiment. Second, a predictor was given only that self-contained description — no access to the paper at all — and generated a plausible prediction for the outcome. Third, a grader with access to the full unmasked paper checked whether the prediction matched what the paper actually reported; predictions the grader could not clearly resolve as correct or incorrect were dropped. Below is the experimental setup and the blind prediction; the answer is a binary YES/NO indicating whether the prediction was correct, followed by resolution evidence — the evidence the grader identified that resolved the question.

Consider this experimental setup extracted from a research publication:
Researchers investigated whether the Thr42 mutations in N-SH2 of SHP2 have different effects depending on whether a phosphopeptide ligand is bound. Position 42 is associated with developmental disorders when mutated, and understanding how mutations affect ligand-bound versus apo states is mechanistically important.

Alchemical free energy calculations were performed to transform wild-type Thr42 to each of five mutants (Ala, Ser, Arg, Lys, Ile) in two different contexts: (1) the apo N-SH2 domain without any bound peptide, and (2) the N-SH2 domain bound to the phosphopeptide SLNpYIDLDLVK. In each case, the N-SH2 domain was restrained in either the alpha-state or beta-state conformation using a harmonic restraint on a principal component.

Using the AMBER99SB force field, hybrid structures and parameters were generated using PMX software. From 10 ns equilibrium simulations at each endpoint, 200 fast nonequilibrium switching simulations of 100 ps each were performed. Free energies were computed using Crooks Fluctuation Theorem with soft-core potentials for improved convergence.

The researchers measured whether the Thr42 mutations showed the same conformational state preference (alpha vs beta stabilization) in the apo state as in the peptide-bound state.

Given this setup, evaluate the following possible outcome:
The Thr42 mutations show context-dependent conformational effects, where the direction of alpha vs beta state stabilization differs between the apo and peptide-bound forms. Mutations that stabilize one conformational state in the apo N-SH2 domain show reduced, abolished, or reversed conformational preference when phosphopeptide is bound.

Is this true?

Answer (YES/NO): YES